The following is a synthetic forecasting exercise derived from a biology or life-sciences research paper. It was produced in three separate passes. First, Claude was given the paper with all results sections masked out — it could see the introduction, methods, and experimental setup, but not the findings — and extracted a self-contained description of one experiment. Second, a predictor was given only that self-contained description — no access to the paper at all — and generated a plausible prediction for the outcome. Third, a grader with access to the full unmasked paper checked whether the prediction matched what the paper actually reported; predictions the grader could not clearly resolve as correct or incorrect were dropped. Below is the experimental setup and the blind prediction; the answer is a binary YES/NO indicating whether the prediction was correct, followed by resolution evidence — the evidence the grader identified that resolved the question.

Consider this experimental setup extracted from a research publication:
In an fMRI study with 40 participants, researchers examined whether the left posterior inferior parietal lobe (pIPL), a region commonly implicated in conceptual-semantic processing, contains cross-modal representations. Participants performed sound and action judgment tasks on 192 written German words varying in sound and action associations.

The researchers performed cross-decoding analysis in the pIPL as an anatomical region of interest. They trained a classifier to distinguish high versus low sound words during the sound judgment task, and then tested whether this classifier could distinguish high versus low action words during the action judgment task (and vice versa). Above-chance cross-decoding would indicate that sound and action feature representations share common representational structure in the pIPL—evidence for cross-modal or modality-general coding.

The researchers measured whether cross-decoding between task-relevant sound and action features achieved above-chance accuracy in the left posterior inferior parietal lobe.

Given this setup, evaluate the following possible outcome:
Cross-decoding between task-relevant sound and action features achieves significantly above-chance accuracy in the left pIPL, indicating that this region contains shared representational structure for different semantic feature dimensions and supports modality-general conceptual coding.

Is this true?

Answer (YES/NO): YES